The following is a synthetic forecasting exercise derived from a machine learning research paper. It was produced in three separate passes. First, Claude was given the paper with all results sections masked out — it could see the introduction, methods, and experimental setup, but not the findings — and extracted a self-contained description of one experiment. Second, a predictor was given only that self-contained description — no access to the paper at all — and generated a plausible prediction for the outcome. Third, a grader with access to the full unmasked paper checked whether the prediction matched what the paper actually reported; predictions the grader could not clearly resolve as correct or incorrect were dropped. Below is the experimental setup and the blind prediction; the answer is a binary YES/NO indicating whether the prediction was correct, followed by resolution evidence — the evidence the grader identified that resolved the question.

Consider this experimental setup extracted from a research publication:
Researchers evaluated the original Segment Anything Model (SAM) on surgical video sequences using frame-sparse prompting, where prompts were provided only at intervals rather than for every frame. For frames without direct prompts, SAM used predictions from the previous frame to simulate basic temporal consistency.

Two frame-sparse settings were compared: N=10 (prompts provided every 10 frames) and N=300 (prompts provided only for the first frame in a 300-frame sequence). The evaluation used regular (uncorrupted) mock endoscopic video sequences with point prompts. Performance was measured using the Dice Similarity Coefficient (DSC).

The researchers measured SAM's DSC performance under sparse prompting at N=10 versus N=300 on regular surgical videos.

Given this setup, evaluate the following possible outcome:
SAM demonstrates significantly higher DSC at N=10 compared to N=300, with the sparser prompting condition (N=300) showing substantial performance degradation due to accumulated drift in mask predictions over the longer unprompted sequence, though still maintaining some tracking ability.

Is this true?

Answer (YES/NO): YES